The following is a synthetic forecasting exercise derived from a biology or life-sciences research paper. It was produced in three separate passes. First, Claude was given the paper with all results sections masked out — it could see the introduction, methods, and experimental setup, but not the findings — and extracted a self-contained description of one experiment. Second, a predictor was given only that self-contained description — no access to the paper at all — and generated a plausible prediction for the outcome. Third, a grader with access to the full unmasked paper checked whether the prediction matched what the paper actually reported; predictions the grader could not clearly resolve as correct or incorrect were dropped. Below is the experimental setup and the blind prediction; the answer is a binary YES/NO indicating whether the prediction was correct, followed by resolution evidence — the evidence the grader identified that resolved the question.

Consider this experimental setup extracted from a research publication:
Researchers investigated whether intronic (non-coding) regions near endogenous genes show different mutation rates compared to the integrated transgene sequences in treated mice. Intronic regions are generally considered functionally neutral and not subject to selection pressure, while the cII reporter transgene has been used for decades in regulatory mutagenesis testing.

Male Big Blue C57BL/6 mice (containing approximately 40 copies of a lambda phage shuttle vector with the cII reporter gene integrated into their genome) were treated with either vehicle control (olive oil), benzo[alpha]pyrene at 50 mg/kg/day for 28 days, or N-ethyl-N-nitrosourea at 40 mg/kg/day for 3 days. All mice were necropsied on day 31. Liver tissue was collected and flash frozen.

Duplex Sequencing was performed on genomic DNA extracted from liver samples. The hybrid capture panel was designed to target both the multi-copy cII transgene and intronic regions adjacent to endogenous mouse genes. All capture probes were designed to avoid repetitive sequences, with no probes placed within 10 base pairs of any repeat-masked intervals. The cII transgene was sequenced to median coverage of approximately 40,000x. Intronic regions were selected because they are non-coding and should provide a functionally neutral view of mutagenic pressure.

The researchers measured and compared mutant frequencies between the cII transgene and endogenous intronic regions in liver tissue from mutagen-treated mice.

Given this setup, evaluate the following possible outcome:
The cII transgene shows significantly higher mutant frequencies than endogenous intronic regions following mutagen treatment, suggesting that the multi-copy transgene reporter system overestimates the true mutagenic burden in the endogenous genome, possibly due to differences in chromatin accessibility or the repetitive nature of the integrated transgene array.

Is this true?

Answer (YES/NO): NO